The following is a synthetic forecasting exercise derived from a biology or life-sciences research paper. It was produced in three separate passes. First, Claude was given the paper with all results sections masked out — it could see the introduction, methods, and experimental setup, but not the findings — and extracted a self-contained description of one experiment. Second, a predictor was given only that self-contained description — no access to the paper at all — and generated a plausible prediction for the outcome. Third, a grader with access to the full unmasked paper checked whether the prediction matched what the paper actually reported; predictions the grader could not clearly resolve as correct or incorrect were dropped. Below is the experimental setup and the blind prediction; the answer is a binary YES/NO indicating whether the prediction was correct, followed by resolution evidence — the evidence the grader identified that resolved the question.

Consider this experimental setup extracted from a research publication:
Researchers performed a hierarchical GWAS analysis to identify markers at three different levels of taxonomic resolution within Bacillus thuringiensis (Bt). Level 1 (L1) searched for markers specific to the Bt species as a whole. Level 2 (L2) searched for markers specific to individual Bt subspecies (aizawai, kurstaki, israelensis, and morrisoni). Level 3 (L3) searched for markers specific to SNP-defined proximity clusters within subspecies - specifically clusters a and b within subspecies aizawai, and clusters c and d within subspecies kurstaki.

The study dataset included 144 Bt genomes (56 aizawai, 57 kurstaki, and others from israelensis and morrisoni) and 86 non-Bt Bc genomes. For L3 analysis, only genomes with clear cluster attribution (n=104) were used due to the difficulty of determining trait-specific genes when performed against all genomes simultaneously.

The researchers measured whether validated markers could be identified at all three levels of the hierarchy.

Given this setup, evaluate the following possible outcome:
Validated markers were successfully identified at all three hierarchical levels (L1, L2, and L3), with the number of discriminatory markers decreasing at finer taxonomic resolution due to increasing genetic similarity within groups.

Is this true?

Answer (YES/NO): NO